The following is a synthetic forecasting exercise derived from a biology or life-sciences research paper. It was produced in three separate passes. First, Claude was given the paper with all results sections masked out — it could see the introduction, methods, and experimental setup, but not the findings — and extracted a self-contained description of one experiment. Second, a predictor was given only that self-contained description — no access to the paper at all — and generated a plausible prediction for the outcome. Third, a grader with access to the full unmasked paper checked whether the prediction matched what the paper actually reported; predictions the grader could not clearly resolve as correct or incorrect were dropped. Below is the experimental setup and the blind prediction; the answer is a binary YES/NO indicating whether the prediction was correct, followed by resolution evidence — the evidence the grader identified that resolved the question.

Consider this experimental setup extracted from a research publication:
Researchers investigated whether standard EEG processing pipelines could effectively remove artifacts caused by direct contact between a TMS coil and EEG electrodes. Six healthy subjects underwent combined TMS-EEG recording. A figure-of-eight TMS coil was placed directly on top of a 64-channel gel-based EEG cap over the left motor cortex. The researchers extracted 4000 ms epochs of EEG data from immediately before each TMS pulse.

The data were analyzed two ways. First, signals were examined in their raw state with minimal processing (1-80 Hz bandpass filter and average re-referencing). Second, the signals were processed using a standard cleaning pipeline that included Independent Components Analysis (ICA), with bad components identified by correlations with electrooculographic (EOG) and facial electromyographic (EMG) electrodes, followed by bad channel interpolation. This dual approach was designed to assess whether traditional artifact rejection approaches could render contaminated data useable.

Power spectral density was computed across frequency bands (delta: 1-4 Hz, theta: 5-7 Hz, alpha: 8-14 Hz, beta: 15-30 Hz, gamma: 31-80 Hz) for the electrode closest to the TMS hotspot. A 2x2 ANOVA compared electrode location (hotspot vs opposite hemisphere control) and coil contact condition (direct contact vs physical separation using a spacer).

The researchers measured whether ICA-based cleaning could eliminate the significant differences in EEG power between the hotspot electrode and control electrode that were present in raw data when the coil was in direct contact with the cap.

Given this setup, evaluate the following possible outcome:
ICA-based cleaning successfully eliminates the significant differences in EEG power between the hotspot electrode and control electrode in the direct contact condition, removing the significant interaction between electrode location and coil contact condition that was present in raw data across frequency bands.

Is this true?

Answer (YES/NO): NO